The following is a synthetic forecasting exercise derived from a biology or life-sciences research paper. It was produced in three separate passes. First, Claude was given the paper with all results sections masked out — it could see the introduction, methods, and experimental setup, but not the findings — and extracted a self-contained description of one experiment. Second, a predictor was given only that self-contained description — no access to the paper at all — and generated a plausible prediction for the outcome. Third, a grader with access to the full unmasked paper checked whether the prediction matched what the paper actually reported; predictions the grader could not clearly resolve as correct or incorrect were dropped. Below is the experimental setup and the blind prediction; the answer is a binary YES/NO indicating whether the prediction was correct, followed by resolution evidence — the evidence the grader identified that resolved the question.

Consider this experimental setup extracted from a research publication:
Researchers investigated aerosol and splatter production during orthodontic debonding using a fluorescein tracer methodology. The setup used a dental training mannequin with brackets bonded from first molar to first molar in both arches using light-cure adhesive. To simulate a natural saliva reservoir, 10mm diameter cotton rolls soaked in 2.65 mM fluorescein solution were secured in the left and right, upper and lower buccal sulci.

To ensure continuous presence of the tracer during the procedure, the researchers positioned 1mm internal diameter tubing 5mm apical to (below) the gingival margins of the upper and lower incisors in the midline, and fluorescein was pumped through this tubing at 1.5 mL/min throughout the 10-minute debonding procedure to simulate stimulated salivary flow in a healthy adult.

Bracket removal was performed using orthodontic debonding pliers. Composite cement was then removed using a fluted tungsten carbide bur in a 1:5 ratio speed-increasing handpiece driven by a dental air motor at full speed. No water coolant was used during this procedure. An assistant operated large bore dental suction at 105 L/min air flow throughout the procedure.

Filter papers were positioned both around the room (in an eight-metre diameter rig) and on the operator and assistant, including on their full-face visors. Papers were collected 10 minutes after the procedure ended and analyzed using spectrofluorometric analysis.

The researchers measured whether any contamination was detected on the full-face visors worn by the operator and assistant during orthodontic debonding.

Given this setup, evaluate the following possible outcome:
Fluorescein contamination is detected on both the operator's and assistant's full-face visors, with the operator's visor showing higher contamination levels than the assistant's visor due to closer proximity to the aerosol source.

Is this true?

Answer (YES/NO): NO